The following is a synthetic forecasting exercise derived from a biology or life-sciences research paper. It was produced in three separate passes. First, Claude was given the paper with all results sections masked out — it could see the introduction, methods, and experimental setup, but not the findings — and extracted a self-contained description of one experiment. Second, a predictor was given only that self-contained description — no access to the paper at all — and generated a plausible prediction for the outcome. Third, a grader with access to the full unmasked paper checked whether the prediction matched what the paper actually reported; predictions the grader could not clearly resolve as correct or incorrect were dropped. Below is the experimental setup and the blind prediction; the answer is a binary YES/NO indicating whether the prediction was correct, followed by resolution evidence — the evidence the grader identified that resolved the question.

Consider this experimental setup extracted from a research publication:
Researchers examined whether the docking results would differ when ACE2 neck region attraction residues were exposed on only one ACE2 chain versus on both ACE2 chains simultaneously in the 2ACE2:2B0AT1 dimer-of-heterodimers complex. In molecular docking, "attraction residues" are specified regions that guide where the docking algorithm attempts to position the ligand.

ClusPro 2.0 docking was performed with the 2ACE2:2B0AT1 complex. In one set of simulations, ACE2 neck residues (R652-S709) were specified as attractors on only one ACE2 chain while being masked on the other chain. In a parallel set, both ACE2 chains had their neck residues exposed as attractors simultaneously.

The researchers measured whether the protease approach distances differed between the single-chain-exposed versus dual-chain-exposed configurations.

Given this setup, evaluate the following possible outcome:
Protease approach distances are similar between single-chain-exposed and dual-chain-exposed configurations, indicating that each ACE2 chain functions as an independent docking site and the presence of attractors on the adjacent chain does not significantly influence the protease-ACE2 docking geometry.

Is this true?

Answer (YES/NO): YES